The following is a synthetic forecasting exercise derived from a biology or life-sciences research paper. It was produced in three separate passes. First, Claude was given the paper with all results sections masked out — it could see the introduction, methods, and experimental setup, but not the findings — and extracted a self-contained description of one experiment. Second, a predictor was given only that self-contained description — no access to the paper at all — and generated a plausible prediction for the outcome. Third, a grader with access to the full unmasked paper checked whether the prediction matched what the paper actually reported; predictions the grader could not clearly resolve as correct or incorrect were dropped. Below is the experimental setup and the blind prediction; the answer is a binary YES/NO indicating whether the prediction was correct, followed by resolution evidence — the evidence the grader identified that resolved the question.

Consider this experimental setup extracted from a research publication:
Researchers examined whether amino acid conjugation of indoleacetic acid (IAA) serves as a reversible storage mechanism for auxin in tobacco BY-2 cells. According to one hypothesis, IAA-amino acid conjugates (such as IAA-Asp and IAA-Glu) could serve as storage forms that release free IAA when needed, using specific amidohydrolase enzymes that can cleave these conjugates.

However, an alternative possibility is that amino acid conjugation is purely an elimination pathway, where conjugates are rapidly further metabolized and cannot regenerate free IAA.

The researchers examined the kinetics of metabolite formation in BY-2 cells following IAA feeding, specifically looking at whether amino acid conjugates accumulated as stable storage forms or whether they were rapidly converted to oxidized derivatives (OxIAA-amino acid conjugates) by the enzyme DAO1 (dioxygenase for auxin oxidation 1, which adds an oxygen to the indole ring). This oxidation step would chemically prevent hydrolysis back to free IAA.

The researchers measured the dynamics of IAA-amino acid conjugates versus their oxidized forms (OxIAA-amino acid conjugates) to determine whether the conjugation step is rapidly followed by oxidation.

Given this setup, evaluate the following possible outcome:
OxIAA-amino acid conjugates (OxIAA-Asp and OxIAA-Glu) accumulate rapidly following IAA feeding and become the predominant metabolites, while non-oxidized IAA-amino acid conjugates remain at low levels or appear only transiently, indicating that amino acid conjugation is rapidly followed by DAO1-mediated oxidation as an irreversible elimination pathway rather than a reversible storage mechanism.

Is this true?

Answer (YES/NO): NO